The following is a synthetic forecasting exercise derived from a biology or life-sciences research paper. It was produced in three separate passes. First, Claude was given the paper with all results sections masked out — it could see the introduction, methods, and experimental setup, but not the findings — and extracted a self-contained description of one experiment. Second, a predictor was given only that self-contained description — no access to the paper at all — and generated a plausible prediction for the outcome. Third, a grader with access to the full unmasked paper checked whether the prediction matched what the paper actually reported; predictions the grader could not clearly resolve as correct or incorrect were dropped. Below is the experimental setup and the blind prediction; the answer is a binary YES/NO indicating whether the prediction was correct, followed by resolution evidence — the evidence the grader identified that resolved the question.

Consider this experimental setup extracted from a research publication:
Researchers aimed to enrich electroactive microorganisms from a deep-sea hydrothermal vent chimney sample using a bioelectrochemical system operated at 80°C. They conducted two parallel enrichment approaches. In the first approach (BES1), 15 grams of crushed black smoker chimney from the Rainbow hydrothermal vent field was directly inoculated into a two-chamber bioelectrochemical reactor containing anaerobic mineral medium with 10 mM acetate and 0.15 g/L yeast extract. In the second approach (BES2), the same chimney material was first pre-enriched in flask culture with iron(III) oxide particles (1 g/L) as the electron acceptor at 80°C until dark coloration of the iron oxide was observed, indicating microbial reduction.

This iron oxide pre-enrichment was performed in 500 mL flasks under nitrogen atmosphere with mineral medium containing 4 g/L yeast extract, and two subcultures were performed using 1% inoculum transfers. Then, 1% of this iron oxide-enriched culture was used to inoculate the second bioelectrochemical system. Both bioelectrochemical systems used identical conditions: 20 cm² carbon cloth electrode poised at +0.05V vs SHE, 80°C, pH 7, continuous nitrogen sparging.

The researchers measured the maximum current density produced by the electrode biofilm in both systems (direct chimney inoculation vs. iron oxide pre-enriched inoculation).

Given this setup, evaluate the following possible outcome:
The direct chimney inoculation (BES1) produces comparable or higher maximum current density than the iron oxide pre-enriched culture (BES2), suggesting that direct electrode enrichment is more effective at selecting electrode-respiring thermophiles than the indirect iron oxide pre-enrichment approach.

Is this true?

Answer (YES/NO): YES